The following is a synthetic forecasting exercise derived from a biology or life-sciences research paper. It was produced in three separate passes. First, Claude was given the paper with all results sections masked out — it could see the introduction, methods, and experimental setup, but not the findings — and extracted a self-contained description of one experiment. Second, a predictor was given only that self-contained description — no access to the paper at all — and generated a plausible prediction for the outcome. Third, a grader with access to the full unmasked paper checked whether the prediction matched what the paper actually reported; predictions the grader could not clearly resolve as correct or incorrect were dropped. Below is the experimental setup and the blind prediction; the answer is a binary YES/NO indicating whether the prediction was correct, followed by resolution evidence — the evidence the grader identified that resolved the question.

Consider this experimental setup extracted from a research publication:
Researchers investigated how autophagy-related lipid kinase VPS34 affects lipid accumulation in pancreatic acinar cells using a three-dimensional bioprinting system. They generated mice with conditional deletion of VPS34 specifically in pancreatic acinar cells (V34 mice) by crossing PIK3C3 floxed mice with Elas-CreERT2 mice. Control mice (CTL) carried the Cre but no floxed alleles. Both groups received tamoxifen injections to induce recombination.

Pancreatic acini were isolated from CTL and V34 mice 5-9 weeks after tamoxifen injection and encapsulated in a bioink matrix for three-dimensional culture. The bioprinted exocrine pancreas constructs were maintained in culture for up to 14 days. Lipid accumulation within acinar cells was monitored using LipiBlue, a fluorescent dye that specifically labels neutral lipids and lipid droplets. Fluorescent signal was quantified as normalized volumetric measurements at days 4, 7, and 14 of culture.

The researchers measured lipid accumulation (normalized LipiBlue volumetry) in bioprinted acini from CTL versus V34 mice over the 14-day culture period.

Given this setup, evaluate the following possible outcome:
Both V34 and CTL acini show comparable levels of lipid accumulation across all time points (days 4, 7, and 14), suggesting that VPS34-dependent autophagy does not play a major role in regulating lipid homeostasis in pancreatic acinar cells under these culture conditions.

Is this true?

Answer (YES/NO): NO